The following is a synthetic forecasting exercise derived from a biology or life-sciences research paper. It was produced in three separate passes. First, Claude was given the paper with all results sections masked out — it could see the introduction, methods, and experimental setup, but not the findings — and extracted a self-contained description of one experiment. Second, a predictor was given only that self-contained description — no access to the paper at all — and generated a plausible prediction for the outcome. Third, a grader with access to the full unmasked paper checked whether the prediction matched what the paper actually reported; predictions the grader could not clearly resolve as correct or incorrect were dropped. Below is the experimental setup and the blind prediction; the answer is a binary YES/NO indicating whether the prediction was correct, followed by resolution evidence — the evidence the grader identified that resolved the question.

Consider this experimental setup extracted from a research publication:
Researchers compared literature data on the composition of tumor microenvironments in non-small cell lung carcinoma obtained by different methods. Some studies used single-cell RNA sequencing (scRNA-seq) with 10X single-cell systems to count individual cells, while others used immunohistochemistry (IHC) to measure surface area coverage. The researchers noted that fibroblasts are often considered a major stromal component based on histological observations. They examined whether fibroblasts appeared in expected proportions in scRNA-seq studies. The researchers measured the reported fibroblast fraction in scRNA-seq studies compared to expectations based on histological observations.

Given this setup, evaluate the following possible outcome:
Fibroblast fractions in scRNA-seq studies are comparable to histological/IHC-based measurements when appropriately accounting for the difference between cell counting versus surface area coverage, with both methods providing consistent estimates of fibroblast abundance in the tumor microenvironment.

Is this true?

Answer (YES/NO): NO